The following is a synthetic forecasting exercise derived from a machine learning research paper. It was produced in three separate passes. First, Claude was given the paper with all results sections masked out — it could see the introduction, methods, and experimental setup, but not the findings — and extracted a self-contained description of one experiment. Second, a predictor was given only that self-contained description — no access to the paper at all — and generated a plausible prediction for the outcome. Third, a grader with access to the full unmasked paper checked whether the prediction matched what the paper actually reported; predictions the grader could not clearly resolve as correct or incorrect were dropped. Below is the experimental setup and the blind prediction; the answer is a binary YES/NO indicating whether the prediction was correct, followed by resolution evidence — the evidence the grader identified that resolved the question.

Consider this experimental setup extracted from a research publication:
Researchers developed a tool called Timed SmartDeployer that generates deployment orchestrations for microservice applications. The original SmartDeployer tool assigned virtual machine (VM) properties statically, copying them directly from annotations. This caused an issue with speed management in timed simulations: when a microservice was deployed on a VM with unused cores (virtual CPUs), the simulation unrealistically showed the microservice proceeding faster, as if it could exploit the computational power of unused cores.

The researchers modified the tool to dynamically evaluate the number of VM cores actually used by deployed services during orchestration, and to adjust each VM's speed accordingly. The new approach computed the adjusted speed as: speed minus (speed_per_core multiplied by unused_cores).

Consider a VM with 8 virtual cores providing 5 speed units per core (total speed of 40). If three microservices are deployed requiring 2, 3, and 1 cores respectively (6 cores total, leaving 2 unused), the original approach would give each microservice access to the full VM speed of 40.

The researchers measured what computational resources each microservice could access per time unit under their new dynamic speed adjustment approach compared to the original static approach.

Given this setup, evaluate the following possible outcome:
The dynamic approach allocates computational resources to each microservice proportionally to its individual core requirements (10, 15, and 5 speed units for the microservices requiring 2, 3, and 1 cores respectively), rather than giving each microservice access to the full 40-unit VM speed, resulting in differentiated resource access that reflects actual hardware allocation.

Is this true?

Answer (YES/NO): YES